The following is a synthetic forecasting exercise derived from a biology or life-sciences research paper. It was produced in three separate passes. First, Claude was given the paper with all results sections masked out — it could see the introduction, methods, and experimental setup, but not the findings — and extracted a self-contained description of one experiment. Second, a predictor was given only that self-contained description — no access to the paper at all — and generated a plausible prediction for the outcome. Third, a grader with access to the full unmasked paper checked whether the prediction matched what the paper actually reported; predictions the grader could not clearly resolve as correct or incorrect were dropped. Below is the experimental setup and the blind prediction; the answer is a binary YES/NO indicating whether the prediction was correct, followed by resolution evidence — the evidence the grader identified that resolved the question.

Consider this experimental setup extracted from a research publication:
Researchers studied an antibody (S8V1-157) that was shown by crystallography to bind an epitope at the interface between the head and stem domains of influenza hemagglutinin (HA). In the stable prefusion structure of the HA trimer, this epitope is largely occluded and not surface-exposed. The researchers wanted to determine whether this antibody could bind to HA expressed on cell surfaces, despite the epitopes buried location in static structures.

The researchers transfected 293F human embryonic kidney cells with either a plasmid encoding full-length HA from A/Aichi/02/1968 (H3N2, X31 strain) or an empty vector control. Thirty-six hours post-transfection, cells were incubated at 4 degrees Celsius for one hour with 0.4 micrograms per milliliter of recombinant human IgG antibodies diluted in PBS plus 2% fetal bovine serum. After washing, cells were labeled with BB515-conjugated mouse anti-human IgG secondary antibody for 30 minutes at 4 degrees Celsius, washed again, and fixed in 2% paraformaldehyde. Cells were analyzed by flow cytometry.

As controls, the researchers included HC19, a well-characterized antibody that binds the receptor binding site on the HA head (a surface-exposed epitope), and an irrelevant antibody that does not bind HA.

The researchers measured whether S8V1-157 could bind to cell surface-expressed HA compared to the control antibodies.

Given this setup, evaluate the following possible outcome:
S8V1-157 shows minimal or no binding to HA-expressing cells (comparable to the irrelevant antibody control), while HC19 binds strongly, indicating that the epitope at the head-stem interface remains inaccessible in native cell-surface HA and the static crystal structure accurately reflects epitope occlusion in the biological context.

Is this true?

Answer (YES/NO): NO